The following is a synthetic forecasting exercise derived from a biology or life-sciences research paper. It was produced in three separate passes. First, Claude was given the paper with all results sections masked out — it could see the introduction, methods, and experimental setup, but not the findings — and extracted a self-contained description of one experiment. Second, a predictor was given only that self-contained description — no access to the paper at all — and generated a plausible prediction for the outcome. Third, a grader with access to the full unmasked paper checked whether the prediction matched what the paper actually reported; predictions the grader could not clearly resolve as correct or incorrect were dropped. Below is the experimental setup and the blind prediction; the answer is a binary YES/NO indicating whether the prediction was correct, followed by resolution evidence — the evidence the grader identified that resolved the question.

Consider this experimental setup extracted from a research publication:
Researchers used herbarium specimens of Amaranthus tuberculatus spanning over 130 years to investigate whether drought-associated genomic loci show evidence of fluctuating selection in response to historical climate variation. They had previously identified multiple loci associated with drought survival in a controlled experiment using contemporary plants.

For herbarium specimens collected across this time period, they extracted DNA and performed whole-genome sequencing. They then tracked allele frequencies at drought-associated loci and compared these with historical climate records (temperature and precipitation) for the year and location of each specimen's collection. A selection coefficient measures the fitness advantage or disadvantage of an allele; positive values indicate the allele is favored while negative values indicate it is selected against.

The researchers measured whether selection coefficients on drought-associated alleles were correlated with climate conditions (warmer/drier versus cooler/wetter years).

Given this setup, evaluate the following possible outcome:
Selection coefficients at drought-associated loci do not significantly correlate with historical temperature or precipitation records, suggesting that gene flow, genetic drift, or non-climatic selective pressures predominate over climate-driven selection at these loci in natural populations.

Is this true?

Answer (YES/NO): NO